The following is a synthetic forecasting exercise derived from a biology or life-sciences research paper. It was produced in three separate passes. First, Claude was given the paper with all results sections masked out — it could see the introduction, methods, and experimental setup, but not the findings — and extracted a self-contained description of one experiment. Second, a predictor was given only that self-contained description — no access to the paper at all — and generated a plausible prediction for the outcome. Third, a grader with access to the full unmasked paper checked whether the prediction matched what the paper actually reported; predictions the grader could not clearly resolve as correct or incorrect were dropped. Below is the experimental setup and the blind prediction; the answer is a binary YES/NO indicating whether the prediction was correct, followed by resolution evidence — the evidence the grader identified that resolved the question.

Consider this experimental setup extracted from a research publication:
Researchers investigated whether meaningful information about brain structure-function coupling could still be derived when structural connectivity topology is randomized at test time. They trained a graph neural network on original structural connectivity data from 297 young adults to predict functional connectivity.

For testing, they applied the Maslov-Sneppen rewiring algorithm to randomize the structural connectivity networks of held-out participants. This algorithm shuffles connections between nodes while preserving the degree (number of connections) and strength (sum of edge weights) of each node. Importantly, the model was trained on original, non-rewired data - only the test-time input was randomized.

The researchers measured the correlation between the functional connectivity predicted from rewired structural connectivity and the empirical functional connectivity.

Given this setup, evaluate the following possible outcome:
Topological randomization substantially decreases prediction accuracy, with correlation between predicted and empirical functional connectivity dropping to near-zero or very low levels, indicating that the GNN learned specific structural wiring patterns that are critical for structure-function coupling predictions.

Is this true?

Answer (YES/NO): YES